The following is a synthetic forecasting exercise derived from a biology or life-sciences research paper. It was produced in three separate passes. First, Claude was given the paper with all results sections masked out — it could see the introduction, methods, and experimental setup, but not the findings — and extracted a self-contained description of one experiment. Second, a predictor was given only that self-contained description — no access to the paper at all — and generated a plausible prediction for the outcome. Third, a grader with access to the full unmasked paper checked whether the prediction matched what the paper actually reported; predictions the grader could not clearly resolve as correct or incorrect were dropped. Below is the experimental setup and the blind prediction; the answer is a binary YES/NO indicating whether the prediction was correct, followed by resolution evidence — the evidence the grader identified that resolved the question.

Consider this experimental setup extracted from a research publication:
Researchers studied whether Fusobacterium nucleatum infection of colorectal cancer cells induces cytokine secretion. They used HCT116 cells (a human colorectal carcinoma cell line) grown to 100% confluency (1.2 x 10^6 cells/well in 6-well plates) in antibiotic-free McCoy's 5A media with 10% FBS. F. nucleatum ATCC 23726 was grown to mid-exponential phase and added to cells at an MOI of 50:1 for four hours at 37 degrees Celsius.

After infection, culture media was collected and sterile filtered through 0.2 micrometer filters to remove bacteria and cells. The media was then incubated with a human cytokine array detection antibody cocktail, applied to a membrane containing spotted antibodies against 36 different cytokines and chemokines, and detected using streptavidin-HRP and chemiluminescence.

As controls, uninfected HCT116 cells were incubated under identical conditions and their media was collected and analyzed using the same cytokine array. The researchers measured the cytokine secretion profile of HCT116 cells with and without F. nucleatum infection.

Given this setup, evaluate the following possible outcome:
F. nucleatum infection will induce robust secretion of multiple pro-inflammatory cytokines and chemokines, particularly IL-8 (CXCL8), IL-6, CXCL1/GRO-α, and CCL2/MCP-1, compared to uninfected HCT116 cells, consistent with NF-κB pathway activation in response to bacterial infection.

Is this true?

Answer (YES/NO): NO